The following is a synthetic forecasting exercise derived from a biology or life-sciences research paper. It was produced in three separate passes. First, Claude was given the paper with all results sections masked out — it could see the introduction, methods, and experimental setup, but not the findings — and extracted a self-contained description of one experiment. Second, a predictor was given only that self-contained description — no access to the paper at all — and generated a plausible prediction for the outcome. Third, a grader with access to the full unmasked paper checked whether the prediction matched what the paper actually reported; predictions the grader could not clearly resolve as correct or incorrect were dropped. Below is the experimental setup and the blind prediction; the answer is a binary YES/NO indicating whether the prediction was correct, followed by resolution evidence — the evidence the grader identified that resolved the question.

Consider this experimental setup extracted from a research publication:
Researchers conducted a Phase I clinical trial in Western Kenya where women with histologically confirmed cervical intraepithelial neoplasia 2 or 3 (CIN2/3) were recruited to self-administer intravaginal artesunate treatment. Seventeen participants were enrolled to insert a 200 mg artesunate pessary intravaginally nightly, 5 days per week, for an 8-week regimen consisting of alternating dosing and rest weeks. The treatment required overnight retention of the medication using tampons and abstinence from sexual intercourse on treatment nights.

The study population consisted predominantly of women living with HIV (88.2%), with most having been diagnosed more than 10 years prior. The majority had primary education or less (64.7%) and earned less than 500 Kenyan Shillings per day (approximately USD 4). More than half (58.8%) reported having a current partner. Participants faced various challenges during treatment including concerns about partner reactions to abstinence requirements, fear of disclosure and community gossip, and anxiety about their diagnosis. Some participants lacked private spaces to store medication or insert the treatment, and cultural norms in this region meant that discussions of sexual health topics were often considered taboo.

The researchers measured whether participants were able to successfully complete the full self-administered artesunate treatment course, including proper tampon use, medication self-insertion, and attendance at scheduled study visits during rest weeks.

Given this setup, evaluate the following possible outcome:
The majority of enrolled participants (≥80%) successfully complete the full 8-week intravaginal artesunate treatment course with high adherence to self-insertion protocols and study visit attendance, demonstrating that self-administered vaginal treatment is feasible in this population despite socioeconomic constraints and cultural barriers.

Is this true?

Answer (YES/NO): YES